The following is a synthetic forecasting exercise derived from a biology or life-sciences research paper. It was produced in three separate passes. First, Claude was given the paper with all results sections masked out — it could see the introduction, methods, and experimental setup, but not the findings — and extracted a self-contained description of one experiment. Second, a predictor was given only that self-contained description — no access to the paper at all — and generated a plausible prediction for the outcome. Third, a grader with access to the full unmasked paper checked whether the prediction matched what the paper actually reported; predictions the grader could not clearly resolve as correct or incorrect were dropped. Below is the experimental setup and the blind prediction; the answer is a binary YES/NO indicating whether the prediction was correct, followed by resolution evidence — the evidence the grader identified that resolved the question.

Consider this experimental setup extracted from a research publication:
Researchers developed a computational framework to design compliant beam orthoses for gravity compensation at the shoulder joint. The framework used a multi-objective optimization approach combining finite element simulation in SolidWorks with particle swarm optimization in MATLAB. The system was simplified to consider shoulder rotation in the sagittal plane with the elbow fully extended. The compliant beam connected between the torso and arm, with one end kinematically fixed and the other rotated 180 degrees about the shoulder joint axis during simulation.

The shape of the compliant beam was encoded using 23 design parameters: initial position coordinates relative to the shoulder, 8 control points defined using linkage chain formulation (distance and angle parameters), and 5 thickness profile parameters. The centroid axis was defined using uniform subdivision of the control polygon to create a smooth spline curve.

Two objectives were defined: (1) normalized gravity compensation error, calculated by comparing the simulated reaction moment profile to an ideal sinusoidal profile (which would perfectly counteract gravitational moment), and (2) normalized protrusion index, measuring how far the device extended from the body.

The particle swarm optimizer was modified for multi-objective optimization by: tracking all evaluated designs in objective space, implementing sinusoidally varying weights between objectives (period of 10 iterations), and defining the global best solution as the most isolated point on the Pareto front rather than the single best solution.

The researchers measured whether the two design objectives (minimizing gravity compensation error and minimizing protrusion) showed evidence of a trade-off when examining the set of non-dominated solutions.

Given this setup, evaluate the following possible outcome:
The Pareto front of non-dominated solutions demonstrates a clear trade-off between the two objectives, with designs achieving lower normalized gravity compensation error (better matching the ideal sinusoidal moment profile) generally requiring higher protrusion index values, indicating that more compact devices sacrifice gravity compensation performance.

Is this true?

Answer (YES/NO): YES